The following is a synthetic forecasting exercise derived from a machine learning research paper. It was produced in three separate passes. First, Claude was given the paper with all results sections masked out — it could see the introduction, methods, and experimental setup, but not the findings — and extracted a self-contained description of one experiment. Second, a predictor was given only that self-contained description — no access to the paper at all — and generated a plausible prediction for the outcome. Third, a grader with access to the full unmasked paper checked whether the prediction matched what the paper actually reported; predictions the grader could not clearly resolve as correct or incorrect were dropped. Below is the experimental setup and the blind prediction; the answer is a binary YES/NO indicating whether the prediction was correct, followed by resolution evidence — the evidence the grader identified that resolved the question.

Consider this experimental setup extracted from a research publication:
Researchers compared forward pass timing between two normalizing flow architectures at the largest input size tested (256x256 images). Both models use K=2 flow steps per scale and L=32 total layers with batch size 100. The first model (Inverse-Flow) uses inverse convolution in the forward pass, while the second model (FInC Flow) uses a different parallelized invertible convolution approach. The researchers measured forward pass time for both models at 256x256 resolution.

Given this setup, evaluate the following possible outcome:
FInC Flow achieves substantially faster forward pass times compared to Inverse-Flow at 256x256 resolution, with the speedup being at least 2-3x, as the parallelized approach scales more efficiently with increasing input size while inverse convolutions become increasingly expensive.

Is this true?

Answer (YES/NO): NO